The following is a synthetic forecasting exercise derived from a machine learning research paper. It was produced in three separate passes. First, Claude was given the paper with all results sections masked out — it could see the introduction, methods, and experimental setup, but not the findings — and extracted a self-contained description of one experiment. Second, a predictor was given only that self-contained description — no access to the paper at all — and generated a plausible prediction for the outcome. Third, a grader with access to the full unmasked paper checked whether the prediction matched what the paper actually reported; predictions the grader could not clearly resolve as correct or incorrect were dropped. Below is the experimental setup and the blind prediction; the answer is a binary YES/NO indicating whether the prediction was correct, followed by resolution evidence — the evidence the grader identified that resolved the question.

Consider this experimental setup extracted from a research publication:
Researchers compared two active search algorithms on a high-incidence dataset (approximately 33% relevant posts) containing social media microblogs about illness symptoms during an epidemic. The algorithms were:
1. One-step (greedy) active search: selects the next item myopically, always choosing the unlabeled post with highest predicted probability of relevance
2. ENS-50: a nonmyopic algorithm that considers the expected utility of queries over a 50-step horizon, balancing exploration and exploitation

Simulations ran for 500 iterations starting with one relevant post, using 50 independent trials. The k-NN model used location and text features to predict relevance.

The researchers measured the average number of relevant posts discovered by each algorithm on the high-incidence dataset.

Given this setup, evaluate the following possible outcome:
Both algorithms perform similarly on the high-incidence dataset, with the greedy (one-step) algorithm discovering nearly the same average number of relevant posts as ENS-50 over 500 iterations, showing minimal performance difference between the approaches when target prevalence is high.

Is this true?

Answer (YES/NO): YES